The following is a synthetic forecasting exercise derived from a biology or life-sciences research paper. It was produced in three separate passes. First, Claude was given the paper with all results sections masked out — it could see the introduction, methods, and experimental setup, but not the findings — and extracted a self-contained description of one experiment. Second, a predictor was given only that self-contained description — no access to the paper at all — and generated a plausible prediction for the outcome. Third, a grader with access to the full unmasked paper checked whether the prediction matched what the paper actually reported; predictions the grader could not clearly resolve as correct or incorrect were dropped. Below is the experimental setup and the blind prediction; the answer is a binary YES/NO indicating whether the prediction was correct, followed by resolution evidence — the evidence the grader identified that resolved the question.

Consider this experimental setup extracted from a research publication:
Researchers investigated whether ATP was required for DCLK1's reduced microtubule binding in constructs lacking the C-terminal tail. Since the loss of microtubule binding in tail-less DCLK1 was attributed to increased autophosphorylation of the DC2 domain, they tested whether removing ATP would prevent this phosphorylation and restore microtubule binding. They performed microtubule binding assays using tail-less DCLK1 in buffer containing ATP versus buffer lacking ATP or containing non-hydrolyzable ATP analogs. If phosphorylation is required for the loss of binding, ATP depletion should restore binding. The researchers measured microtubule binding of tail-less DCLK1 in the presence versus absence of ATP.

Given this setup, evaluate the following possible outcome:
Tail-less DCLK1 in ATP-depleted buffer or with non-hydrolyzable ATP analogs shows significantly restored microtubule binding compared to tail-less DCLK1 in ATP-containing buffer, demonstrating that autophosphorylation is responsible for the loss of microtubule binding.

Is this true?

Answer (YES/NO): YES